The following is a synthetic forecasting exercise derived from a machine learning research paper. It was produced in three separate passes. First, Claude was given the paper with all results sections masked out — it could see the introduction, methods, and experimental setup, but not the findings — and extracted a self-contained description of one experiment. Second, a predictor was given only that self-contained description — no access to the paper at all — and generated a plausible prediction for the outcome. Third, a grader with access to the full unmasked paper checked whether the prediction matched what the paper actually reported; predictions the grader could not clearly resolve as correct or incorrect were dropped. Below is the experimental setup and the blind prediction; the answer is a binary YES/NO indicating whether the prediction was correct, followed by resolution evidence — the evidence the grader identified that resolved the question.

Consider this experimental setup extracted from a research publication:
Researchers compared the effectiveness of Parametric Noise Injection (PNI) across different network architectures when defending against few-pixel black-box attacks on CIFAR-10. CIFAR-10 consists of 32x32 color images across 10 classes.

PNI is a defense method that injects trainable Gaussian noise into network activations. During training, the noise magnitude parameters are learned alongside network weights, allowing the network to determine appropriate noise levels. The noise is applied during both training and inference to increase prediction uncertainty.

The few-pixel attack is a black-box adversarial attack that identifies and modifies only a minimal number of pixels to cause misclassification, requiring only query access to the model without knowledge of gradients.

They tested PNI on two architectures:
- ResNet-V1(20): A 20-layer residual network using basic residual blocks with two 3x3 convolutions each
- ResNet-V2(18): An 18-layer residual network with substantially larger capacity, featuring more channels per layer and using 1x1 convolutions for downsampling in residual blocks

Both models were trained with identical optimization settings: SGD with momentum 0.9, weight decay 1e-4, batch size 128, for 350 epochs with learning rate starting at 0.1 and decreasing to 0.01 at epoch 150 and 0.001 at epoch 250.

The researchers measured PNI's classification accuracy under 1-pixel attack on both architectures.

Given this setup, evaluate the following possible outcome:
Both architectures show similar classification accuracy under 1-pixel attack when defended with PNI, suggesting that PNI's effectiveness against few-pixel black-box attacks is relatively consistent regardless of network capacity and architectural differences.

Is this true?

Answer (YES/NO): NO